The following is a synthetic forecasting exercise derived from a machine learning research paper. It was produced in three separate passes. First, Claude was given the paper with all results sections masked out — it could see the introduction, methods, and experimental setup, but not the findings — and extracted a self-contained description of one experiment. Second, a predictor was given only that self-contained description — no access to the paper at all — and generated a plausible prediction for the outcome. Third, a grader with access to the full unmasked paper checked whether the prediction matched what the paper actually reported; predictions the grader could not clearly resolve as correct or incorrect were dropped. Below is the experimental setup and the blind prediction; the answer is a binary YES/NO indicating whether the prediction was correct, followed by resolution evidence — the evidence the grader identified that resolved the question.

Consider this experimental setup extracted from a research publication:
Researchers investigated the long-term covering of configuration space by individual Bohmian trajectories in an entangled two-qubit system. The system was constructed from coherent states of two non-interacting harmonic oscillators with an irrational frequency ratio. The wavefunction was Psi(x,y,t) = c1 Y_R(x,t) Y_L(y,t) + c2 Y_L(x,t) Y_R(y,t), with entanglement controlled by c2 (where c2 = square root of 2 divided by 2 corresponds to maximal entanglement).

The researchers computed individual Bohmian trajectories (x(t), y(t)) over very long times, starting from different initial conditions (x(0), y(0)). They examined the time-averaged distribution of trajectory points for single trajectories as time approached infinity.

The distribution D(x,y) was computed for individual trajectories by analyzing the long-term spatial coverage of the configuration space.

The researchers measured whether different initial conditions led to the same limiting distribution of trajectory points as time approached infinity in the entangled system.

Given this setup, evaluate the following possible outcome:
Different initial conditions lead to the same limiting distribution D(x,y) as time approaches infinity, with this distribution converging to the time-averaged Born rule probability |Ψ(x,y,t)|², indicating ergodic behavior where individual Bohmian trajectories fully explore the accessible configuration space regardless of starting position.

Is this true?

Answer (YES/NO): YES